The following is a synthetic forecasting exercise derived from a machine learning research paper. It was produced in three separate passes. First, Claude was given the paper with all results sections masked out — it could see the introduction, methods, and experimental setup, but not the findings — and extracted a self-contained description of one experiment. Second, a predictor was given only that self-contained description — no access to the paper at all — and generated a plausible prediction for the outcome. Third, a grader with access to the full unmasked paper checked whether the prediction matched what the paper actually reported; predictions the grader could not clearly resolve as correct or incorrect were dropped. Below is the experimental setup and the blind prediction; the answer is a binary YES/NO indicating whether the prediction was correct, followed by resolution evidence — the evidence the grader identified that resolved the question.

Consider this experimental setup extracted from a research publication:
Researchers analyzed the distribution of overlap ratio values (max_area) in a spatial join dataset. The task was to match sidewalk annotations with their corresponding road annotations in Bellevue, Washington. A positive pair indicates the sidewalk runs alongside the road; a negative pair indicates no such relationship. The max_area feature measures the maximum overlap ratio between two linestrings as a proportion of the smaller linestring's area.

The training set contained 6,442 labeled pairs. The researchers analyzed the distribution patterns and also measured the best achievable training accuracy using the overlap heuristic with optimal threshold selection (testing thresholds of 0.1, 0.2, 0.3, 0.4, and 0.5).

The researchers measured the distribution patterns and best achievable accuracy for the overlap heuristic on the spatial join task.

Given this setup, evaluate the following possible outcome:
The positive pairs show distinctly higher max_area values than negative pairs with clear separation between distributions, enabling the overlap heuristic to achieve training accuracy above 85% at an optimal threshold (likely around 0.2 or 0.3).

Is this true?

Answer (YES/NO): NO